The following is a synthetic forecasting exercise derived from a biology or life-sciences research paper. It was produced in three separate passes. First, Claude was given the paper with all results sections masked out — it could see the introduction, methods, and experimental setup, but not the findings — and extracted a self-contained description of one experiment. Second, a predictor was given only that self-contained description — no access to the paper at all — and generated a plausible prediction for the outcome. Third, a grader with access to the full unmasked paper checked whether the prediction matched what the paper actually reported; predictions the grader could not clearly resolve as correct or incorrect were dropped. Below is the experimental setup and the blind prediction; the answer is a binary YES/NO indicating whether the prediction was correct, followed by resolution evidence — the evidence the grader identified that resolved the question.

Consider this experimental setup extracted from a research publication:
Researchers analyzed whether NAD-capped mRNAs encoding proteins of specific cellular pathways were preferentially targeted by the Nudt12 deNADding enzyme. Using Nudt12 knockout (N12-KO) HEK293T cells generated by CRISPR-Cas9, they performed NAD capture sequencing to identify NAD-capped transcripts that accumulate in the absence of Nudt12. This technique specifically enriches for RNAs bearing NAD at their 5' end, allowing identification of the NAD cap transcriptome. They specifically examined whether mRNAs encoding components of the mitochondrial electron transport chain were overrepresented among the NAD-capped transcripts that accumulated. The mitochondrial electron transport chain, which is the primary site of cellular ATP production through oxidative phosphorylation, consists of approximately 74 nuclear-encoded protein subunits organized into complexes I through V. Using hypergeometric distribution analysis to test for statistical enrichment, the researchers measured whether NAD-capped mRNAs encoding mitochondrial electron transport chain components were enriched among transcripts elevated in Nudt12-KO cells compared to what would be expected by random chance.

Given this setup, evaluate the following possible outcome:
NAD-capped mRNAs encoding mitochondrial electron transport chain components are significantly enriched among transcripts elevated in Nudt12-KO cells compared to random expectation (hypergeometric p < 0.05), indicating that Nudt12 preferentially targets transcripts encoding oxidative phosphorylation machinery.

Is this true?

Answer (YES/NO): YES